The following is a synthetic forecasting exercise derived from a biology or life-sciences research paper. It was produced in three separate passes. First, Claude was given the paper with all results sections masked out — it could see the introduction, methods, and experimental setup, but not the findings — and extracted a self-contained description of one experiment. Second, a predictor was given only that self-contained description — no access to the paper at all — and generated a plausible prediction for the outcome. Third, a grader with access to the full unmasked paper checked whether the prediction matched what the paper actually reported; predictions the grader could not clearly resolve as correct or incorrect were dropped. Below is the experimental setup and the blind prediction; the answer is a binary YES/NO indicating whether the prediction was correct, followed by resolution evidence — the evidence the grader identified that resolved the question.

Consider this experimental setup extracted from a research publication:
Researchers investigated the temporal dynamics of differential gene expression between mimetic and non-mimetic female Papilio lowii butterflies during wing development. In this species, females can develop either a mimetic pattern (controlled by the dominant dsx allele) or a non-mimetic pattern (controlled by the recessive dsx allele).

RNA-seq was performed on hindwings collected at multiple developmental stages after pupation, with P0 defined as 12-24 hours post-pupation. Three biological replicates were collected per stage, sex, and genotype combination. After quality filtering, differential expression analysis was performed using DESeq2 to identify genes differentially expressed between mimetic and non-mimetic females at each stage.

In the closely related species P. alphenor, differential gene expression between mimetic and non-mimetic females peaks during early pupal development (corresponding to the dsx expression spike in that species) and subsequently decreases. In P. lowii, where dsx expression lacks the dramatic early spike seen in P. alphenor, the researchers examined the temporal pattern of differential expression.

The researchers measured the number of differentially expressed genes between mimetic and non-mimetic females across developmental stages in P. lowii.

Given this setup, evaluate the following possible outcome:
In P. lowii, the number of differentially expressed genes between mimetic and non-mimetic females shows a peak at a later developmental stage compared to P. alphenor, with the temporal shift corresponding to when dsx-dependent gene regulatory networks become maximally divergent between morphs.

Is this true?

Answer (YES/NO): NO